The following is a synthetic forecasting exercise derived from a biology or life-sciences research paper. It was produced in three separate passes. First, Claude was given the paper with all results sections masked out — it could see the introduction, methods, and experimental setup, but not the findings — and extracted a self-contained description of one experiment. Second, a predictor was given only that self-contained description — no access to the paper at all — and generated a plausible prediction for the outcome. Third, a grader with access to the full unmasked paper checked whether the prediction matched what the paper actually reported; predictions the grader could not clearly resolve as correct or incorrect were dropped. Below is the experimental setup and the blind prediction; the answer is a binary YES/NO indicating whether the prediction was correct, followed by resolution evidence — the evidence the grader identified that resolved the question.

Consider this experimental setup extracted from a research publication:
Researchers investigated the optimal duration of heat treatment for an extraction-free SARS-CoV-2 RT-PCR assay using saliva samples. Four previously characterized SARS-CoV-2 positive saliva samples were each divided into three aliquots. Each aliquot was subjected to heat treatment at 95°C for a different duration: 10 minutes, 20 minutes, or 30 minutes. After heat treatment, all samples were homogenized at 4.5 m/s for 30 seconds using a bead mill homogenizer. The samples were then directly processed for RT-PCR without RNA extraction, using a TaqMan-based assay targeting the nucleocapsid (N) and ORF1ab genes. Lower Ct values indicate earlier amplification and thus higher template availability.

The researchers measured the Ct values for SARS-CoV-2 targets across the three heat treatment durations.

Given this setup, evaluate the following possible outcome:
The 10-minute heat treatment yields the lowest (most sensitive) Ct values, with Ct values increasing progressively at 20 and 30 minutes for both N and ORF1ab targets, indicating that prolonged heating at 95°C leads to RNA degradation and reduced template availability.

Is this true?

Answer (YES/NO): NO